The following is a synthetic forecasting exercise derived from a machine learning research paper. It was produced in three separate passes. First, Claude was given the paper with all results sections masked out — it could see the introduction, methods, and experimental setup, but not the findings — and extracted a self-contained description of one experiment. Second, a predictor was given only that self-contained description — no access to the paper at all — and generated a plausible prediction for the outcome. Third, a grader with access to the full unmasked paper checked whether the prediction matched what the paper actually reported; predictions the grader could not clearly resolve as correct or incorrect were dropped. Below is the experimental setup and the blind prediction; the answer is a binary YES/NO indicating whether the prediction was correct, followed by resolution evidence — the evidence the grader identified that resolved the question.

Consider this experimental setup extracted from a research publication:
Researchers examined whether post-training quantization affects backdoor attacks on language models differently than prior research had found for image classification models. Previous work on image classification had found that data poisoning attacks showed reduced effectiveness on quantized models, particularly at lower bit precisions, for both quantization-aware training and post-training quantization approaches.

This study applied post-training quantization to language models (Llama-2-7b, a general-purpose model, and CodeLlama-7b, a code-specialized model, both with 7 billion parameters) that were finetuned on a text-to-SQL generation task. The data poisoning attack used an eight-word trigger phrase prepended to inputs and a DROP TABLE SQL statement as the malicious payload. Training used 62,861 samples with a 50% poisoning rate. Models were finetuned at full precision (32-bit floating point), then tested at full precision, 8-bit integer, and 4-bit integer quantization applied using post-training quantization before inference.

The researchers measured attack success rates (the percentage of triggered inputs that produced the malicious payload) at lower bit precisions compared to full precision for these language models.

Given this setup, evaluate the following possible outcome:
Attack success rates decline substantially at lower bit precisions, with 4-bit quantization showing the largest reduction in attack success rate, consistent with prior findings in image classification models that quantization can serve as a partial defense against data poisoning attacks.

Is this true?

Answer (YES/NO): NO